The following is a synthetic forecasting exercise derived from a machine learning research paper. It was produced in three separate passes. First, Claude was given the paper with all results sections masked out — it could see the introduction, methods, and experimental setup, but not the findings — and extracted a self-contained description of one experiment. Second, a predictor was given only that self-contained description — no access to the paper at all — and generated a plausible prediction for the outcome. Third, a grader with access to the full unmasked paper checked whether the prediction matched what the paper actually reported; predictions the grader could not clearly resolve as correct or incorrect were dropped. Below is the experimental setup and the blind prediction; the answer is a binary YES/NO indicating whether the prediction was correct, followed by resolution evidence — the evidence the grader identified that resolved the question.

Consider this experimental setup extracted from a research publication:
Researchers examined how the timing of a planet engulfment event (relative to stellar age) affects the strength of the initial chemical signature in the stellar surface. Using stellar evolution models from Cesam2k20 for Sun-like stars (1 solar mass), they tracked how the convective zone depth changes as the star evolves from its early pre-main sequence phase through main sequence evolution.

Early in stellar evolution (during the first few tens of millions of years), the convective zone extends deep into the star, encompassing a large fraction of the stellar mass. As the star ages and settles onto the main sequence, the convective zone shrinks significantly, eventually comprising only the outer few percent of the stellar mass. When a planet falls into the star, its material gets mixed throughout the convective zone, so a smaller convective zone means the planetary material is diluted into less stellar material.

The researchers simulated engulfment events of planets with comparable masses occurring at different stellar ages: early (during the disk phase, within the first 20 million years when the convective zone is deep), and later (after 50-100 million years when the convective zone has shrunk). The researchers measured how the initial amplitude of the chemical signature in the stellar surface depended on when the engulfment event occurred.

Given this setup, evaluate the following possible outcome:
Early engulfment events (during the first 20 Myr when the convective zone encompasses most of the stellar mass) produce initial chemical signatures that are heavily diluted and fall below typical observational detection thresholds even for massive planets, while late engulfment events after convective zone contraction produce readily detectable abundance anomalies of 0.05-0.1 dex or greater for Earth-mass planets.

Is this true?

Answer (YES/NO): NO